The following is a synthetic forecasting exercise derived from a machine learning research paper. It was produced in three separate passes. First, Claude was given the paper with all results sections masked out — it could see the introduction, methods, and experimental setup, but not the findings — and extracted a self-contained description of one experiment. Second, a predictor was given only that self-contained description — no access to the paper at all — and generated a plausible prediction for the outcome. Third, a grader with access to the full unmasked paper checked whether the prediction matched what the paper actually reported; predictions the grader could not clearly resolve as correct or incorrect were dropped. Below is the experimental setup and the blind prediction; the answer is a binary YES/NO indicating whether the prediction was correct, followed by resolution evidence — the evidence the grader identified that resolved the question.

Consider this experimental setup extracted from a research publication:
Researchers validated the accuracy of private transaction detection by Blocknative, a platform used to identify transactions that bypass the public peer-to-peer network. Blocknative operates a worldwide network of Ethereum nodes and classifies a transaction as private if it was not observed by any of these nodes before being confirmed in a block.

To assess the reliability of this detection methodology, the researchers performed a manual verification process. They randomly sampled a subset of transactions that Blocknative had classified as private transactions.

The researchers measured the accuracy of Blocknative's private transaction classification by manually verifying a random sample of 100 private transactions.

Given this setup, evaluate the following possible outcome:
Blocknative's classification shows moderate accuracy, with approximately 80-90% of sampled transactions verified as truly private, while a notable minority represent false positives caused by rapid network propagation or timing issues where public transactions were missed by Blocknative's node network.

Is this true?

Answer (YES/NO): NO